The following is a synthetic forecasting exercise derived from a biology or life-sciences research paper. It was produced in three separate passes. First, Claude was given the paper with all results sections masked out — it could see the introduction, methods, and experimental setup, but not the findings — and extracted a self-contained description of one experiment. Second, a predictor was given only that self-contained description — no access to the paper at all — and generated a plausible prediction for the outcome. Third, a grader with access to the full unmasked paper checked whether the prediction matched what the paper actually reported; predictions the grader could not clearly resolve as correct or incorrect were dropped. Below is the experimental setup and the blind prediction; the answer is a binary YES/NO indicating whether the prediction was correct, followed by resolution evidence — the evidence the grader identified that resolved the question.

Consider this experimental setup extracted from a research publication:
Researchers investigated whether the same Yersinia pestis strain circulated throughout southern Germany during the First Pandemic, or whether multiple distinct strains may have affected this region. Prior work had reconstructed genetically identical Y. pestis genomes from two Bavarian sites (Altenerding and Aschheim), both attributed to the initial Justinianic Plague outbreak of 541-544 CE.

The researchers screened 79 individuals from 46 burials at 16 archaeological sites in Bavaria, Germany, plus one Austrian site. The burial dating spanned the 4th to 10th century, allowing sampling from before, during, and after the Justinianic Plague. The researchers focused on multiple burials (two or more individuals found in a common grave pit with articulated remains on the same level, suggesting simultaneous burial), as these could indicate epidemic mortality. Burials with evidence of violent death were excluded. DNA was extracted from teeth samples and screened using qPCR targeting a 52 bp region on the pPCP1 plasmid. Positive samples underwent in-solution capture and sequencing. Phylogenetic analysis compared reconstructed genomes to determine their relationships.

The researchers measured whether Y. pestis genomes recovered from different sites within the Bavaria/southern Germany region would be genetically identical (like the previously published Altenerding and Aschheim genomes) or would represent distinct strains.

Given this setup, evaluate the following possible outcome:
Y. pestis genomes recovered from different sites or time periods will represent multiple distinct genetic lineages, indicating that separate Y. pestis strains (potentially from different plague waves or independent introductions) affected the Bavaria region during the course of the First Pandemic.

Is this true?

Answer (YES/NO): YES